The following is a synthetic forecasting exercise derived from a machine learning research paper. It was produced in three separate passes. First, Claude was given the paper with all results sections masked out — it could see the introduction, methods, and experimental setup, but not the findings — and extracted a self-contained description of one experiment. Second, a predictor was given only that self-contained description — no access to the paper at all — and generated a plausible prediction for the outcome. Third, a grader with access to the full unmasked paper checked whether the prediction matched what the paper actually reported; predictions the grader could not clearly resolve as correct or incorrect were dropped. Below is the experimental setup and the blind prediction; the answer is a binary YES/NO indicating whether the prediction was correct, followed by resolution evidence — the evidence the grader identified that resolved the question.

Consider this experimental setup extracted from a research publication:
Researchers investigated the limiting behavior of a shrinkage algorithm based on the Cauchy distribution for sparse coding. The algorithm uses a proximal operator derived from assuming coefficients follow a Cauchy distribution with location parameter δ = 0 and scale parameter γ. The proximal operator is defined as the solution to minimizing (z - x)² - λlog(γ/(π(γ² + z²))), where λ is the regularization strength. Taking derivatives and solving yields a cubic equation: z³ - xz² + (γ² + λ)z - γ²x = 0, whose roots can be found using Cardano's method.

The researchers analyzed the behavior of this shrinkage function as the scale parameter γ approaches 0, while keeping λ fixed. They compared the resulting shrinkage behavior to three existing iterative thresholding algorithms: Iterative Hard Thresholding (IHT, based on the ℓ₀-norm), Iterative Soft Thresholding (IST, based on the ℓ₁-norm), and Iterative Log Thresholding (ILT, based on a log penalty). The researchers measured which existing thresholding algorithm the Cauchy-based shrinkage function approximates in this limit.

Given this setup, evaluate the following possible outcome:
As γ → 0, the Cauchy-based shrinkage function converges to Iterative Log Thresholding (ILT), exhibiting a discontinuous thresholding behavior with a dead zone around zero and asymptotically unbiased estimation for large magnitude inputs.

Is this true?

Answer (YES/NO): YES